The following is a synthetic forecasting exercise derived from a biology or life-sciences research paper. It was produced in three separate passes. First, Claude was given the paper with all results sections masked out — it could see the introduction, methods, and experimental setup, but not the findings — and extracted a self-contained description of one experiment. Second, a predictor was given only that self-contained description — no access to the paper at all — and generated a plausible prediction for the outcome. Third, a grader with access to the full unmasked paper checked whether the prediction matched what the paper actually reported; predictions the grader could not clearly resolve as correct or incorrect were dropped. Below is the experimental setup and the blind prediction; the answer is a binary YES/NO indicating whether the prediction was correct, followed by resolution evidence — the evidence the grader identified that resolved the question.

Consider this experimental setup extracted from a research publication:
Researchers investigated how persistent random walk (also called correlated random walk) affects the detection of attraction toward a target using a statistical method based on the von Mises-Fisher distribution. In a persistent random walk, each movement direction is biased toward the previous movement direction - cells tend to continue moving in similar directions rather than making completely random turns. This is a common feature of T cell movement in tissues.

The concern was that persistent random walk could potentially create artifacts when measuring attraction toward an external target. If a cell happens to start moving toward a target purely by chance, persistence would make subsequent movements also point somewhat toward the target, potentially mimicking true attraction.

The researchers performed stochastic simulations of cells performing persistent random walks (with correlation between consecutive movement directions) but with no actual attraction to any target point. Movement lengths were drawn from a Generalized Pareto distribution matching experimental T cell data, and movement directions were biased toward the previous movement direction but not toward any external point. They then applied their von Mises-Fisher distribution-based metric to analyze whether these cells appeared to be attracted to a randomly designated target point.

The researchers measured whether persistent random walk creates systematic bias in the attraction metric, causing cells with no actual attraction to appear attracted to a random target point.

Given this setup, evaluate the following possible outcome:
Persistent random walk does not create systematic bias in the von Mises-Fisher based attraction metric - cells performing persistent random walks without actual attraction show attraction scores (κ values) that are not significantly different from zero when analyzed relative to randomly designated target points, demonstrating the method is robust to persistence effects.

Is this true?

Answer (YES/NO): NO